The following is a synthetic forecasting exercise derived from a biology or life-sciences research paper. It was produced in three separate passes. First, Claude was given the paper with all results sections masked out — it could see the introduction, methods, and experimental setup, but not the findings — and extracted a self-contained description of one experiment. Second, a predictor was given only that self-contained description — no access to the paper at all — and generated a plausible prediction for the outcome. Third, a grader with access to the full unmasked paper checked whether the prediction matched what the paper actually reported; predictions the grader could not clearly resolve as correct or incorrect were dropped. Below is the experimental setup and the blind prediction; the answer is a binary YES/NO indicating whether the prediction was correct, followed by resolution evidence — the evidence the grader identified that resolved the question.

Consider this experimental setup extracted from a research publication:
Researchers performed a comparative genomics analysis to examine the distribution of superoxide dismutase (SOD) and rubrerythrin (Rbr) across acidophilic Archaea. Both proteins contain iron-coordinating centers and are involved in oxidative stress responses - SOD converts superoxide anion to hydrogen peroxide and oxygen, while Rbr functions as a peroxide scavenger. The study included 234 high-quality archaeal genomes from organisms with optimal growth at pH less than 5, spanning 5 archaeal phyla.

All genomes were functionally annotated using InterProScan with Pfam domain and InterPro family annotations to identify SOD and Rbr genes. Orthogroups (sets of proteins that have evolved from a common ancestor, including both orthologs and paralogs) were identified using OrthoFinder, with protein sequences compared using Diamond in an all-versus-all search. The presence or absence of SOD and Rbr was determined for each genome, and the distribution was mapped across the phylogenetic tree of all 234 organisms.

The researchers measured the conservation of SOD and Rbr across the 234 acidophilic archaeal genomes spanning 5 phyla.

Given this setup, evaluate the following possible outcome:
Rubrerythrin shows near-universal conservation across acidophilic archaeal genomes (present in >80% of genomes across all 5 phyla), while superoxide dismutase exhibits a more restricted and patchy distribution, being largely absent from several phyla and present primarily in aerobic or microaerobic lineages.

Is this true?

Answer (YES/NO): NO